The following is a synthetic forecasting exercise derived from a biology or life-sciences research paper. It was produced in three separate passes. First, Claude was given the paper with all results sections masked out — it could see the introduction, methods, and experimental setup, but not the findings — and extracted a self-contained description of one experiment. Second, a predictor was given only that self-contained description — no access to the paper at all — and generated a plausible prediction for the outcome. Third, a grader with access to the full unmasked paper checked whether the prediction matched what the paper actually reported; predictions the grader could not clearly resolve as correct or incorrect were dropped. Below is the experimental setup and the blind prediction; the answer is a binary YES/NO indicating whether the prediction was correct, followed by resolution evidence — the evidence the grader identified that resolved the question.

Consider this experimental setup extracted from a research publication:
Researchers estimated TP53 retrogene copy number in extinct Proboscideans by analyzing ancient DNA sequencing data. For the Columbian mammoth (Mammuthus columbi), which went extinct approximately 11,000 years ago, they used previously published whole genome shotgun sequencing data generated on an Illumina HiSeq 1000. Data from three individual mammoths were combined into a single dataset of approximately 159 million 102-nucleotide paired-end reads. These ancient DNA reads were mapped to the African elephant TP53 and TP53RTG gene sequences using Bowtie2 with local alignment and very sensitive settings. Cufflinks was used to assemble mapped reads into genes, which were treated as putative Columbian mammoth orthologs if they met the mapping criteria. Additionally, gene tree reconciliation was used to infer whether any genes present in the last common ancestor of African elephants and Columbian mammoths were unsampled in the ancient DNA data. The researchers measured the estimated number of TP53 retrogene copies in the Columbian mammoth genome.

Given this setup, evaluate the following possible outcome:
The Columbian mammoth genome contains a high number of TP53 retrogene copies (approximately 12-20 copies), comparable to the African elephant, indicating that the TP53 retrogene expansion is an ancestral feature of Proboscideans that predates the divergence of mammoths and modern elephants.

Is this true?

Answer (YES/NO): YES